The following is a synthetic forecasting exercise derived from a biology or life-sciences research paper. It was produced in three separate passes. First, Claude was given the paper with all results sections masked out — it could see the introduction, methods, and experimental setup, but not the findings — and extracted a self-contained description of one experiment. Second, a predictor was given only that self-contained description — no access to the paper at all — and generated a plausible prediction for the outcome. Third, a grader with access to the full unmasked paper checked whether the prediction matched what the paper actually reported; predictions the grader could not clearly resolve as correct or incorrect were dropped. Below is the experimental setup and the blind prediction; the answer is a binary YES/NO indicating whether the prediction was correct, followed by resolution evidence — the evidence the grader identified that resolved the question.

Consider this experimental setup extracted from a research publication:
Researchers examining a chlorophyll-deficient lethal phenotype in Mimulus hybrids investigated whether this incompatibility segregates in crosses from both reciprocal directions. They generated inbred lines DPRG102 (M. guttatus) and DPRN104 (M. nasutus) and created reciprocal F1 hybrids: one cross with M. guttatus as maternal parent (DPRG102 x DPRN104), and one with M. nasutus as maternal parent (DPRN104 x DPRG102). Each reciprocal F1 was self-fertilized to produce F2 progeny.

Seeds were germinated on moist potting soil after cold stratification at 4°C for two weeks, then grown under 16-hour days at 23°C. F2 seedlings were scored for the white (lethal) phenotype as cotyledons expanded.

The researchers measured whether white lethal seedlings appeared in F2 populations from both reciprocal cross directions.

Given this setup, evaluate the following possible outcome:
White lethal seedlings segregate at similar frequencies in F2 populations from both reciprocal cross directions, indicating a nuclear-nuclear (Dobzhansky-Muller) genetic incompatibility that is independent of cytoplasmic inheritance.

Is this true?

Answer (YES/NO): YES